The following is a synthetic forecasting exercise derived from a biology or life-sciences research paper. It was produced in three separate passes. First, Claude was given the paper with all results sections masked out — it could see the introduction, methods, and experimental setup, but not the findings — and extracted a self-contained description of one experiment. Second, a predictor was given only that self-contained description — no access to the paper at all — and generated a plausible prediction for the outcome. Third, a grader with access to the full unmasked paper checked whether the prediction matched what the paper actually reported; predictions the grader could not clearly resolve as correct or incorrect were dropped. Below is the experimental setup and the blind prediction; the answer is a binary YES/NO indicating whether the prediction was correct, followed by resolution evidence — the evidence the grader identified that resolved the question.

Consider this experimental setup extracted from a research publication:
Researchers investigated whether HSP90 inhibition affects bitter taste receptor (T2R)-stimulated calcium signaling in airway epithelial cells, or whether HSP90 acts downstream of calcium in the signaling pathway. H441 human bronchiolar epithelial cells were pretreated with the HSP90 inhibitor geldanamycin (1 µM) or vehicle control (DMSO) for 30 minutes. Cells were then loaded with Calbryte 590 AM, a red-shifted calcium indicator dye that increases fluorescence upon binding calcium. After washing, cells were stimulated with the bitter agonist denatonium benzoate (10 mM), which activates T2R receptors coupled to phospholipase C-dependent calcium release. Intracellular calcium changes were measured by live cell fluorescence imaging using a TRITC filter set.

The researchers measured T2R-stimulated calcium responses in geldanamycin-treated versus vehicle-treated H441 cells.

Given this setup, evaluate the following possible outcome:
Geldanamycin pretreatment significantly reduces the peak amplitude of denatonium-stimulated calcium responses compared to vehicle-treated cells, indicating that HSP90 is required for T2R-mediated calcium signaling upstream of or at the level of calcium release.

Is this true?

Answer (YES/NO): NO